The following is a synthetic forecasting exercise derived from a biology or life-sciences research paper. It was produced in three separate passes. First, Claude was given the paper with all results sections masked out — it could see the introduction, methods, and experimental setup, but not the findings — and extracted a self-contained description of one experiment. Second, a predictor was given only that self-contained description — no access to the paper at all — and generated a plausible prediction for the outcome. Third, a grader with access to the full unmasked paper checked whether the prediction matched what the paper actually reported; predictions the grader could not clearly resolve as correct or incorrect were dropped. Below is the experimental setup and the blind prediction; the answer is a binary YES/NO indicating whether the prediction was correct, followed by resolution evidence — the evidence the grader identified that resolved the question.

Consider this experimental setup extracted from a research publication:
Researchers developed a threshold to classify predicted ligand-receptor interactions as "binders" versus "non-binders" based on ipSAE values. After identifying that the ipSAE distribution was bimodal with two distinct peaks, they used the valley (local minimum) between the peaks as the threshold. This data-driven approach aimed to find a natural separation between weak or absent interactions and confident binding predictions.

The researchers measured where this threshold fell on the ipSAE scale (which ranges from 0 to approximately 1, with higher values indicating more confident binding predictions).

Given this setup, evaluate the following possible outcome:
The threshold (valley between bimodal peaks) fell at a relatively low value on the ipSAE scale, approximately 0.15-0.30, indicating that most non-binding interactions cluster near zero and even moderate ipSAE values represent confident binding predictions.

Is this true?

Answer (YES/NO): YES